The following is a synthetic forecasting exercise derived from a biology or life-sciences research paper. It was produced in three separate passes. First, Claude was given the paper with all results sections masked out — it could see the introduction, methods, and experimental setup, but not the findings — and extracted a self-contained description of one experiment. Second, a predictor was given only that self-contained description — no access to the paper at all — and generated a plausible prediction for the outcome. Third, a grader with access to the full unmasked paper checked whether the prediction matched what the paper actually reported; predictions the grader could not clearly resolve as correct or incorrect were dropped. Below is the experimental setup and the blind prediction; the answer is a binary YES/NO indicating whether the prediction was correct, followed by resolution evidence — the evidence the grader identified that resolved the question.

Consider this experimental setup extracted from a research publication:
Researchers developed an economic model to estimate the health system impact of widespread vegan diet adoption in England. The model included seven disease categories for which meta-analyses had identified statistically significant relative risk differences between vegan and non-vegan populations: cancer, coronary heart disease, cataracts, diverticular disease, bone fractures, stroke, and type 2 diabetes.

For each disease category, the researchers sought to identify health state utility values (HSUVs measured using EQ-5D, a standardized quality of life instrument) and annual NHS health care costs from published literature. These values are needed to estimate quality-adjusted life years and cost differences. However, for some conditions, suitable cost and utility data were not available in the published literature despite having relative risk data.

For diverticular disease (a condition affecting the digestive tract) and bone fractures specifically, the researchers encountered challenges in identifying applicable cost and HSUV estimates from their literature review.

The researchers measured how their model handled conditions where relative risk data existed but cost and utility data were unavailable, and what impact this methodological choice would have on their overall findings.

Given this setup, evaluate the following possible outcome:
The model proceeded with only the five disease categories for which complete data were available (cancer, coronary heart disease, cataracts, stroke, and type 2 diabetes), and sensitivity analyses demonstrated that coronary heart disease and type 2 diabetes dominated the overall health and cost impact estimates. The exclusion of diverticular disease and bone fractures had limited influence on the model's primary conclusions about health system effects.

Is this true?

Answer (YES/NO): NO